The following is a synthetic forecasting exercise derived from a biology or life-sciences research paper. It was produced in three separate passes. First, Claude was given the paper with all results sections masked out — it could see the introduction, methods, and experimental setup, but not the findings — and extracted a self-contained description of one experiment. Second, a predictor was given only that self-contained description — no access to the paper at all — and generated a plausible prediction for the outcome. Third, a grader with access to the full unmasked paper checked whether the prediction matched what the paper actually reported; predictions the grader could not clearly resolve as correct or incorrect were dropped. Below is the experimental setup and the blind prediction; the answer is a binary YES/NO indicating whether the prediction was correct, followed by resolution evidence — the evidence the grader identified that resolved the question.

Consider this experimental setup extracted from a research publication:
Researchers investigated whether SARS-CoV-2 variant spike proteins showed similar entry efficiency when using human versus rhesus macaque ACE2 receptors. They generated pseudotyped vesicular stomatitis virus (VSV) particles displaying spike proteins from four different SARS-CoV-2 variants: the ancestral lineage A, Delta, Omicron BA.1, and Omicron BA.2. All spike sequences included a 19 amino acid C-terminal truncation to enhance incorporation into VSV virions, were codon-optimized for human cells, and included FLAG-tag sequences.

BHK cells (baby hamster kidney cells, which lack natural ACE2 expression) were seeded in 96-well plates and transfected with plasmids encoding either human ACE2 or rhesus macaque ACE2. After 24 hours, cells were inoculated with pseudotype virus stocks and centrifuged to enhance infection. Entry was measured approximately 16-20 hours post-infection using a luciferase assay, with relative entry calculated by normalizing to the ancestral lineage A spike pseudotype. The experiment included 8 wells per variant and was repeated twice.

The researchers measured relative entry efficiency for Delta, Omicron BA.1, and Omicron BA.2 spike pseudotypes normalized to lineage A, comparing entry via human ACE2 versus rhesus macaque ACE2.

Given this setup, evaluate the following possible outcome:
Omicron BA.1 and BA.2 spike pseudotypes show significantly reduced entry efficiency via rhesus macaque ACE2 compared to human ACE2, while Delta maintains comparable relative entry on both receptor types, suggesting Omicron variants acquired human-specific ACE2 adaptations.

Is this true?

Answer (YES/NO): NO